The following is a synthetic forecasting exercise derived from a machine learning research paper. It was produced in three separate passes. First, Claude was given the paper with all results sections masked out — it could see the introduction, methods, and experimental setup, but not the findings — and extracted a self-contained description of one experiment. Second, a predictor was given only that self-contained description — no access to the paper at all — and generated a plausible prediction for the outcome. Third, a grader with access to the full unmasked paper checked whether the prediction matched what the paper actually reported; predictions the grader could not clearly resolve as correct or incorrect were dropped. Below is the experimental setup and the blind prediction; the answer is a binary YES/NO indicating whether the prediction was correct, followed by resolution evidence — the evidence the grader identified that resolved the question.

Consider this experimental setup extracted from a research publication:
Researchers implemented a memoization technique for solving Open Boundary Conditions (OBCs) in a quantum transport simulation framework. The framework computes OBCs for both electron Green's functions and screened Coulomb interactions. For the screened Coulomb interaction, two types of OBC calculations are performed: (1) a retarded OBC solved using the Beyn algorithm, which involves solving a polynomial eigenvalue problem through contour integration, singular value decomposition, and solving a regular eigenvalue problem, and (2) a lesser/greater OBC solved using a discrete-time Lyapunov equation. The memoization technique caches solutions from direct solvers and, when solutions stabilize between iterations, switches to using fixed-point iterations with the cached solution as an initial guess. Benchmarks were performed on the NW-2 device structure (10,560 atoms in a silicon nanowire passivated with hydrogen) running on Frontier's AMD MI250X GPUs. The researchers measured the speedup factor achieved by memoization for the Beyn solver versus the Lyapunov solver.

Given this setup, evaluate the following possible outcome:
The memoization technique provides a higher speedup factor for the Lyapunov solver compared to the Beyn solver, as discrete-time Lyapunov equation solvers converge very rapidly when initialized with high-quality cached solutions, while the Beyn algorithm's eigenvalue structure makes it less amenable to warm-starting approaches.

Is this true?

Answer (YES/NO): YES